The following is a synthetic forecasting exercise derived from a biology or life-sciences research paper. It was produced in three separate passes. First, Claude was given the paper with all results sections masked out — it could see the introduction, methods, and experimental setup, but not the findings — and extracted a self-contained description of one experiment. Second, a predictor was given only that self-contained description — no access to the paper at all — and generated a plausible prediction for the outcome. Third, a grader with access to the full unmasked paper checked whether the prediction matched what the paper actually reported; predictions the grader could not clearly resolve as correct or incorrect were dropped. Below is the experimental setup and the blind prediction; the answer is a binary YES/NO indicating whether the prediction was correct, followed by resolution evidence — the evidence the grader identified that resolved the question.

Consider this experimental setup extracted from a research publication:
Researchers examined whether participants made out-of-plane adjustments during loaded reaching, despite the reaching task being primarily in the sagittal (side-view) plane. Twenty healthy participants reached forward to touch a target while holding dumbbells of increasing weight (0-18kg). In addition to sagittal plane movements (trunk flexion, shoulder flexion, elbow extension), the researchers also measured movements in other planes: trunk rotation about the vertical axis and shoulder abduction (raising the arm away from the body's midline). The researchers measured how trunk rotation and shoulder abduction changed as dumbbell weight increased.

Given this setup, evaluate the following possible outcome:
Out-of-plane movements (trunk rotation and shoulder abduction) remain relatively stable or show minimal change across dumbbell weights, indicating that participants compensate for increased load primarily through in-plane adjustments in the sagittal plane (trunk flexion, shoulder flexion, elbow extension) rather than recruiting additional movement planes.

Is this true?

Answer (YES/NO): NO